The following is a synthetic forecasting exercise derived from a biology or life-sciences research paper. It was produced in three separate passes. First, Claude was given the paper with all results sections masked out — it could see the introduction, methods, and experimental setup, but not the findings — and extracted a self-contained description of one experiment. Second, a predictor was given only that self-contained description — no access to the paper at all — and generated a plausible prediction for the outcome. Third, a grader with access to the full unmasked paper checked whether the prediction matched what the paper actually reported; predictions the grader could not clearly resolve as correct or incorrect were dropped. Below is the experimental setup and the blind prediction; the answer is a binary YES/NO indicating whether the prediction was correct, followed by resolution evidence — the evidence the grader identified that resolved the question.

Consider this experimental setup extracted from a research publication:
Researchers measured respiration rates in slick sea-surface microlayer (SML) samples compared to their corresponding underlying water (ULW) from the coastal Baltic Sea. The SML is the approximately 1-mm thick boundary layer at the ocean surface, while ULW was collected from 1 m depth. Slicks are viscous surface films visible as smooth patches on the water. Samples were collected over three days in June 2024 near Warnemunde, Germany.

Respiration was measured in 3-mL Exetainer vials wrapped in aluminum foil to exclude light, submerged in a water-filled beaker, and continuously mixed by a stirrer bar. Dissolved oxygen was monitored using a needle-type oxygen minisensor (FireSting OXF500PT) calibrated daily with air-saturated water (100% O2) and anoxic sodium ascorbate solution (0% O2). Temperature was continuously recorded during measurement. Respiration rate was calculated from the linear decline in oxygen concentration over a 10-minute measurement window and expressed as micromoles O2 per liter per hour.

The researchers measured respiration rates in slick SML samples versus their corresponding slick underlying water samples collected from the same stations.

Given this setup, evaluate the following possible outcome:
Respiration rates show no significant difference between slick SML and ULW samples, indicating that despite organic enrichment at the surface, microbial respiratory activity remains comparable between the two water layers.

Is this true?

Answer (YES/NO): NO